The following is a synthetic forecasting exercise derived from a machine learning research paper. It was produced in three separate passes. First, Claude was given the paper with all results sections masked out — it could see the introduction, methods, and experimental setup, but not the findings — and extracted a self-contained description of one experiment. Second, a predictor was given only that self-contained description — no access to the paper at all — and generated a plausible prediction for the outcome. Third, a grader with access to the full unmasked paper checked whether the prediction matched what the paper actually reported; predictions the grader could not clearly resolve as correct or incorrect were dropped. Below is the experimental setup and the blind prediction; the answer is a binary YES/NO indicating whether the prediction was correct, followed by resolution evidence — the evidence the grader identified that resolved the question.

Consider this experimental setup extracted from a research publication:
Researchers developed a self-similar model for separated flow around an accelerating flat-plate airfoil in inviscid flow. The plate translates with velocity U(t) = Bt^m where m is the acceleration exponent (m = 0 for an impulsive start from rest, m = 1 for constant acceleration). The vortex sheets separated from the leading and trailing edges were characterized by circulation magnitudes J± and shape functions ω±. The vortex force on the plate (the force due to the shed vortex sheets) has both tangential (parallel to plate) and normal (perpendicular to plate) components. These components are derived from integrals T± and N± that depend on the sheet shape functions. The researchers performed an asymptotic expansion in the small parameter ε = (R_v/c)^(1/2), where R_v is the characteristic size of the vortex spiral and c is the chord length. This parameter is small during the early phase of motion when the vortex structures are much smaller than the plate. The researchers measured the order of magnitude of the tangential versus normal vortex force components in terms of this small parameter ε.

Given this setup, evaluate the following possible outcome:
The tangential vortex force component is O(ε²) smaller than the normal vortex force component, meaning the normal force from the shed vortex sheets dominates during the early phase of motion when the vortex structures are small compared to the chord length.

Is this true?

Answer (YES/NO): NO